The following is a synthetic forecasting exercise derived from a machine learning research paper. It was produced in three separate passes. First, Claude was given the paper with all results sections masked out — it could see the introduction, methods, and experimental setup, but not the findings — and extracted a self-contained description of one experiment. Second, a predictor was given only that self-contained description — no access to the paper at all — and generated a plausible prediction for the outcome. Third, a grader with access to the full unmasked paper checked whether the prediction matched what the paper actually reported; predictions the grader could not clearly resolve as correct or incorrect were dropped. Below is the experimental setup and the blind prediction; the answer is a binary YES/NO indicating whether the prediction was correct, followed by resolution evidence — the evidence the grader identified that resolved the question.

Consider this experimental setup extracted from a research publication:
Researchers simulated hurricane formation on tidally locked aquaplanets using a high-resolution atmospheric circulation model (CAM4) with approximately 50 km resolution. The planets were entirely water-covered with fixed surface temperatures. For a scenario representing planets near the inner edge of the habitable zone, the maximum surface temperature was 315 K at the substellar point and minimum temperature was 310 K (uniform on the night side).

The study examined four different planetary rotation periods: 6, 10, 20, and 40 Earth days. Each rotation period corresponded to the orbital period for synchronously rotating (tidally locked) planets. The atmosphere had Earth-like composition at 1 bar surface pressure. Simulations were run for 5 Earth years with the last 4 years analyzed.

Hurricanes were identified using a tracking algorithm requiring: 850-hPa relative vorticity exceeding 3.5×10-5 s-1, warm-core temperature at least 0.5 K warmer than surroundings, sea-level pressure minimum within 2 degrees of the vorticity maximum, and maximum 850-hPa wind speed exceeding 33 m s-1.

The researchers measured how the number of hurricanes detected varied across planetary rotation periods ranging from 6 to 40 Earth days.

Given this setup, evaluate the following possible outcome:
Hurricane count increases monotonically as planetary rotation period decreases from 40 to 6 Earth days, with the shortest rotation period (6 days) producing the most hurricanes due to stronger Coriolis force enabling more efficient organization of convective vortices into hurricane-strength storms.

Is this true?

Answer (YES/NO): YES